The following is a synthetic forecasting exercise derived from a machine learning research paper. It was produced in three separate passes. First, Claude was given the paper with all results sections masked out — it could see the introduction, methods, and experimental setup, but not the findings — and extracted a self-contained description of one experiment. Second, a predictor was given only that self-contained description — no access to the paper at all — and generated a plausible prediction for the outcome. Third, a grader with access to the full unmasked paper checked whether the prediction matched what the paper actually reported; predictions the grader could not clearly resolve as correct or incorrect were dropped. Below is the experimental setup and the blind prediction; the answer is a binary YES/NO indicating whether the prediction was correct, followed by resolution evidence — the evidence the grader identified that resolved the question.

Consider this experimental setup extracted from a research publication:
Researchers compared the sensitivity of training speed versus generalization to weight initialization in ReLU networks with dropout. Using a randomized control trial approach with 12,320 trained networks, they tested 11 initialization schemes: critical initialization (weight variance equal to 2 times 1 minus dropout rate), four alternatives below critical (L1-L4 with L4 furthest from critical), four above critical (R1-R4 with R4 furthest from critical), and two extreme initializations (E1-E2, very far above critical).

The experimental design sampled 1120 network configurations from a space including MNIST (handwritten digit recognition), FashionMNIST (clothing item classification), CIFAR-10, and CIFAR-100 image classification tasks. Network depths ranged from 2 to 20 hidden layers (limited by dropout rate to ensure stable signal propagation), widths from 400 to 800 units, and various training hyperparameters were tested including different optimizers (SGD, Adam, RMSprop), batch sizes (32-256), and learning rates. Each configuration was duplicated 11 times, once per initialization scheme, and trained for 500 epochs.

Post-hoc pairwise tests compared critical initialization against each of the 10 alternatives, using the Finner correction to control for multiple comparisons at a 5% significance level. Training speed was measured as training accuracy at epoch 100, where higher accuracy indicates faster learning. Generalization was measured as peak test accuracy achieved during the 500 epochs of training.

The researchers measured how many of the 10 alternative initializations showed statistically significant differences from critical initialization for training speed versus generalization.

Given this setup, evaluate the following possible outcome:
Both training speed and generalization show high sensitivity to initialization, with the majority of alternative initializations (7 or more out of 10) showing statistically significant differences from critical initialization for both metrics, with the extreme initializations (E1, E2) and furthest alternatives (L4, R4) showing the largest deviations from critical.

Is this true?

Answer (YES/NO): NO